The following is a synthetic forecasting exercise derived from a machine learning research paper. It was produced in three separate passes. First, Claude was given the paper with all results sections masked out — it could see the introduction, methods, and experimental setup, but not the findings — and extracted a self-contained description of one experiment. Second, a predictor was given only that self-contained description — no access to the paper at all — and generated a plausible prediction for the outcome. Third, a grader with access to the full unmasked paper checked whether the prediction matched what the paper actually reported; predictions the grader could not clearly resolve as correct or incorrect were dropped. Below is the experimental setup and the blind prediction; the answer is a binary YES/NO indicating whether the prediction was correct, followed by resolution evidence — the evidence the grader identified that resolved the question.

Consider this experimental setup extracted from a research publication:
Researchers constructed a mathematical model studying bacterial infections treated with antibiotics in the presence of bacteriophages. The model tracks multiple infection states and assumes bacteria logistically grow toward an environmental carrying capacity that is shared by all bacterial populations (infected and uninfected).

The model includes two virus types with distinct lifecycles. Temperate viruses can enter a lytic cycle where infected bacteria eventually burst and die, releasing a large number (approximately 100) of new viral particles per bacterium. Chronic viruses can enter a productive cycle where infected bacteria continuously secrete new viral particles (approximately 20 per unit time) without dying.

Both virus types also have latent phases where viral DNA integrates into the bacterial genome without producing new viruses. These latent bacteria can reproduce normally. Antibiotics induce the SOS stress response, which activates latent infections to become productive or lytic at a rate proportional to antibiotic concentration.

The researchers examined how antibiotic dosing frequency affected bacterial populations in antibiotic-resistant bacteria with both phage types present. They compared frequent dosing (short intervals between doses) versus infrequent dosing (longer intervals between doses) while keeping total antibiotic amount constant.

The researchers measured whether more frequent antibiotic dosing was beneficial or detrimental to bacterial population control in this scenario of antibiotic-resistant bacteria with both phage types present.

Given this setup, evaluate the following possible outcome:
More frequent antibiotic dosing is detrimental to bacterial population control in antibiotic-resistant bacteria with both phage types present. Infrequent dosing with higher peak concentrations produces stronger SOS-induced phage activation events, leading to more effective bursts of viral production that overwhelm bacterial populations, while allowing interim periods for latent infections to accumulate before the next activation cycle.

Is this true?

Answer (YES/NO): NO